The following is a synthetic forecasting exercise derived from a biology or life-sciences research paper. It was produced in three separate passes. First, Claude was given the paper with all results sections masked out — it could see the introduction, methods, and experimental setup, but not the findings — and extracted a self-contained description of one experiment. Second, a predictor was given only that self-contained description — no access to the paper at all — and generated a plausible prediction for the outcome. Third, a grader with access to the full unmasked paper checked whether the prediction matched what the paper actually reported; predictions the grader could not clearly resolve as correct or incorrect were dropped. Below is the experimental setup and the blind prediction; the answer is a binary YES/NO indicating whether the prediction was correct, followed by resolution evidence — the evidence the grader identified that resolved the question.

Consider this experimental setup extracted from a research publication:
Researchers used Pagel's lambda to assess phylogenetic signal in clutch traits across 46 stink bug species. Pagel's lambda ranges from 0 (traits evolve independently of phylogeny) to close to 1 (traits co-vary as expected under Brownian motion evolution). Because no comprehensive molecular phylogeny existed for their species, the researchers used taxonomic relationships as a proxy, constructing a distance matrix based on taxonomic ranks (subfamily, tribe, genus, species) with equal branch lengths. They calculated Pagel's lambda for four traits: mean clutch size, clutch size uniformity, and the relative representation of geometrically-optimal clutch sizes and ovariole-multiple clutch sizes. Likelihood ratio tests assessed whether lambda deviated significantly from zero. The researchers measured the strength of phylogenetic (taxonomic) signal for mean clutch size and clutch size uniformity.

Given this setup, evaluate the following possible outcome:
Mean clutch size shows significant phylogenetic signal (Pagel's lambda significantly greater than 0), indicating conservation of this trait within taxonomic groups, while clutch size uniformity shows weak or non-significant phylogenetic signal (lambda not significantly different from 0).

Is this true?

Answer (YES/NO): NO